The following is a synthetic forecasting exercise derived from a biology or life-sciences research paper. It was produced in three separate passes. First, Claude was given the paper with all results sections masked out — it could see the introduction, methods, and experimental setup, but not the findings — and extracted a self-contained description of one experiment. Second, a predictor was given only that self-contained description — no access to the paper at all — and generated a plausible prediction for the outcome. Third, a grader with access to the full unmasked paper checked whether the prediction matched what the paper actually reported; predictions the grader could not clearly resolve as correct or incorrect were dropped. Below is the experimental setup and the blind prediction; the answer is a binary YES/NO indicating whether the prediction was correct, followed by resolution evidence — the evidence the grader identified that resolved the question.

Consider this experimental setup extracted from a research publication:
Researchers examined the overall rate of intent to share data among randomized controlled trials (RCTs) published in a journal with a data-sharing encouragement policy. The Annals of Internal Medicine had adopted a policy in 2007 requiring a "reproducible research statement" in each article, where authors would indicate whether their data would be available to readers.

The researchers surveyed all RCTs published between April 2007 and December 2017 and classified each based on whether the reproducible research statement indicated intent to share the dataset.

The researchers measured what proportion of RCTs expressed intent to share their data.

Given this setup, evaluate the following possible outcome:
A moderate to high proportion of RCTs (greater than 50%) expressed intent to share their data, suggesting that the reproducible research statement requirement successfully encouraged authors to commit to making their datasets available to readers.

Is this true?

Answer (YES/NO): YES